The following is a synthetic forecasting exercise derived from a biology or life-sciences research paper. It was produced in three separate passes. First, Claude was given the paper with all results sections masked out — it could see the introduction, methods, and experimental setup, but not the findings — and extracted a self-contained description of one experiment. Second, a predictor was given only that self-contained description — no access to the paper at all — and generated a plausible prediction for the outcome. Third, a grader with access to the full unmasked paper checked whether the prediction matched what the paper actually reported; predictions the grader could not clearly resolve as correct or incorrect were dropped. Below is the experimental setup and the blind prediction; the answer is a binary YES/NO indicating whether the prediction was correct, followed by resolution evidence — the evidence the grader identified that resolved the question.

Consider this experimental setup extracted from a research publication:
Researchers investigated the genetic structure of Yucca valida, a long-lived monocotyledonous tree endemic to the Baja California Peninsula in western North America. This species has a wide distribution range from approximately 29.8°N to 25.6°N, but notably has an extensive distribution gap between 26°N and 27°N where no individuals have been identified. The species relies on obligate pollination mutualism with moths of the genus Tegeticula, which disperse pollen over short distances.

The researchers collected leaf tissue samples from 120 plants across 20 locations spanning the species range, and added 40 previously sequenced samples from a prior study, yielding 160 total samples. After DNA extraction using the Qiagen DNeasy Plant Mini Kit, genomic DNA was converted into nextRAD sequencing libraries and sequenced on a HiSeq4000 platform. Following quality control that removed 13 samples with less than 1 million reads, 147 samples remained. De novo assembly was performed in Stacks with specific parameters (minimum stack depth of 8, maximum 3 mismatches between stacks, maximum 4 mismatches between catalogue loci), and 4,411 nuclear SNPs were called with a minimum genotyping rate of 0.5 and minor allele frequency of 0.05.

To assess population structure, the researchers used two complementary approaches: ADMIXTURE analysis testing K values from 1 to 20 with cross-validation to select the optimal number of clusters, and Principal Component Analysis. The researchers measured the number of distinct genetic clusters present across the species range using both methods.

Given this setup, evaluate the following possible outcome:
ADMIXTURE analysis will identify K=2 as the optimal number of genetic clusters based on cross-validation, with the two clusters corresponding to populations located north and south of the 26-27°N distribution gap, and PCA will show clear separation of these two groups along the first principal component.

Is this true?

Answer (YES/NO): NO